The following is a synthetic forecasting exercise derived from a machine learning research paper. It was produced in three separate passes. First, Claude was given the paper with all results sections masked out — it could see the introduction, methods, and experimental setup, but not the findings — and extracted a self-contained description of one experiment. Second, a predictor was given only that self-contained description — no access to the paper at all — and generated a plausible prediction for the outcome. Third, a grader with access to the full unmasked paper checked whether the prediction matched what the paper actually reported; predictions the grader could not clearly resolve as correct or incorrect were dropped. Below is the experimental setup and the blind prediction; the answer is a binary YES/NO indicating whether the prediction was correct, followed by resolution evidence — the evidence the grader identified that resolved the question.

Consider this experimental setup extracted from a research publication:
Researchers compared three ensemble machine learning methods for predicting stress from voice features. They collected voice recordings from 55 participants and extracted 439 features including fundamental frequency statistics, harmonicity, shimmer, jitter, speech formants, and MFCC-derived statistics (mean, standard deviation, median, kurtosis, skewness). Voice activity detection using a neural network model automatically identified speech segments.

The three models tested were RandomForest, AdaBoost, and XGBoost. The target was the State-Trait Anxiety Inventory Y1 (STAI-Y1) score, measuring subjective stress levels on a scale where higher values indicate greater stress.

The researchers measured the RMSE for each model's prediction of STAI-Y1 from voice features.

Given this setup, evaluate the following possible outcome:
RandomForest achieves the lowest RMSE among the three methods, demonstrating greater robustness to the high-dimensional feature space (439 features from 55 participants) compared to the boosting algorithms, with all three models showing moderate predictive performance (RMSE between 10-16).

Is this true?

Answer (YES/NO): NO